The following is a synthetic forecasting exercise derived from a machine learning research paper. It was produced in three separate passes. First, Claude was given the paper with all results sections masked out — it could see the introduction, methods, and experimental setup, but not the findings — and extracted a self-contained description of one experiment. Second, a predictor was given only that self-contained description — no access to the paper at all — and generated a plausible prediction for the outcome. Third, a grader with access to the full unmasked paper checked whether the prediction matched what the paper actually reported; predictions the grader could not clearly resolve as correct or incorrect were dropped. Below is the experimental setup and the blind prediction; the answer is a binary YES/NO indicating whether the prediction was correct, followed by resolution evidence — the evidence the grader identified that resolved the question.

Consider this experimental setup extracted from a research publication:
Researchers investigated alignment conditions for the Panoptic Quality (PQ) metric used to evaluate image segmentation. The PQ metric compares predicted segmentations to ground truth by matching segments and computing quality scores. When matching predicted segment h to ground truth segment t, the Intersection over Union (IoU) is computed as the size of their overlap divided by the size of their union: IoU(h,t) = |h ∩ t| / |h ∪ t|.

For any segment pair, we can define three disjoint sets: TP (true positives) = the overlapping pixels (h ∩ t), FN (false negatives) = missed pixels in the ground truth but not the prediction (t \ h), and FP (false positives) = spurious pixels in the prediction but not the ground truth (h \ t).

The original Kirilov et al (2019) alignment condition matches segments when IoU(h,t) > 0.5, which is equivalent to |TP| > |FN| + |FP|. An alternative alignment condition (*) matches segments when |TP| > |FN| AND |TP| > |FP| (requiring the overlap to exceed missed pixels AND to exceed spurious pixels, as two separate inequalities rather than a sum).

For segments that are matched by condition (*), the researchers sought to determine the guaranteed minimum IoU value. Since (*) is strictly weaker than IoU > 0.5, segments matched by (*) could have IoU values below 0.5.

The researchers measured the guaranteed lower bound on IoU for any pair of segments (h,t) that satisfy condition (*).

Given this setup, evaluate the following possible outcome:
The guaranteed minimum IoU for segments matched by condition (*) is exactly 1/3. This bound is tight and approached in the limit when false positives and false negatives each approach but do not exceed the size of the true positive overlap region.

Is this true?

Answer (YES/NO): NO